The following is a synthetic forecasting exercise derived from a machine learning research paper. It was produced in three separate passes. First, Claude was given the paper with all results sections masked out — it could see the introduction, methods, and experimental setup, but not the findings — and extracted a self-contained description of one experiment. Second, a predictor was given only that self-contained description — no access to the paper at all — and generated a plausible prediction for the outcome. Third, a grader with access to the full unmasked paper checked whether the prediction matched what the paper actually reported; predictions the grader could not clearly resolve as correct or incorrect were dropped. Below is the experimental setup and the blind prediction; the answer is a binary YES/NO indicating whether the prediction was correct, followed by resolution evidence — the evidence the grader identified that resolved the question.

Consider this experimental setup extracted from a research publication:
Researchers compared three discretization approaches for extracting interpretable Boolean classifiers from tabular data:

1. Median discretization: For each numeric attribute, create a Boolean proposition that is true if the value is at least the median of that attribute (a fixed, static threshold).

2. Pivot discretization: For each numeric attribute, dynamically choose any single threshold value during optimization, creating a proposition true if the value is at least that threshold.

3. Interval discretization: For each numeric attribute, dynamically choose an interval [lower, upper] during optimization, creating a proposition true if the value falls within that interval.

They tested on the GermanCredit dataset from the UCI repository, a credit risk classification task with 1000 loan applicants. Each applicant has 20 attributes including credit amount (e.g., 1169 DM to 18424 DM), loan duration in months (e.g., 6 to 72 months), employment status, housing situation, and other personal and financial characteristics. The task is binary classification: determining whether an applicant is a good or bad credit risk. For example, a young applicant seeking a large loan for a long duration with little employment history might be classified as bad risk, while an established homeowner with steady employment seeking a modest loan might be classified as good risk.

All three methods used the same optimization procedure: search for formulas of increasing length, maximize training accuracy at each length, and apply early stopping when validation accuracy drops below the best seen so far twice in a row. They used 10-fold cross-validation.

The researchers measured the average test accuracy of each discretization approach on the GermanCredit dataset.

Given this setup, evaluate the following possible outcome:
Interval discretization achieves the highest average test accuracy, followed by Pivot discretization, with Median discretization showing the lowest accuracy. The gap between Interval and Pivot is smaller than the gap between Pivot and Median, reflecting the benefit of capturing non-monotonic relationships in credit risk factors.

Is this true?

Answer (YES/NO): NO